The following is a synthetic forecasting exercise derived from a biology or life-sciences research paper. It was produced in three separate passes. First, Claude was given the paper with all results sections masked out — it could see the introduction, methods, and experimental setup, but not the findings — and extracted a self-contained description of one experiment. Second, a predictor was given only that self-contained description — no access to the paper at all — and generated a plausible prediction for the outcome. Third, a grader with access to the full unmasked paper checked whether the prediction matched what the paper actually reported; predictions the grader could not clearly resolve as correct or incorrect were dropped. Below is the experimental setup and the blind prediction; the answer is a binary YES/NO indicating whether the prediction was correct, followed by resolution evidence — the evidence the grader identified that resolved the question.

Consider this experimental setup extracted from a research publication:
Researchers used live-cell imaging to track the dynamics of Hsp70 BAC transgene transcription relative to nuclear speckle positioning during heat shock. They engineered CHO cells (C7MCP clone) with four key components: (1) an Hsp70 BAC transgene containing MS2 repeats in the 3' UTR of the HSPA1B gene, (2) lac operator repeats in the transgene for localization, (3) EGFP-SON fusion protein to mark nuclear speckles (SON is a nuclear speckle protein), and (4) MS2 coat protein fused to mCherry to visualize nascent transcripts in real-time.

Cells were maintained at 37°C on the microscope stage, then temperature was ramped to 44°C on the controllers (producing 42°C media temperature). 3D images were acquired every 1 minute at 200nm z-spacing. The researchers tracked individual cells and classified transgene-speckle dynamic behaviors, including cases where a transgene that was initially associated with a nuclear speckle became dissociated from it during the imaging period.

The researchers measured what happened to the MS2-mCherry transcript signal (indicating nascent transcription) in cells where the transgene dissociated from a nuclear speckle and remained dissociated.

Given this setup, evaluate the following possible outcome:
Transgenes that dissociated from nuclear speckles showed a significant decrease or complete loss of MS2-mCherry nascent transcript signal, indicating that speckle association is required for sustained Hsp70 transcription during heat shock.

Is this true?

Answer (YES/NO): YES